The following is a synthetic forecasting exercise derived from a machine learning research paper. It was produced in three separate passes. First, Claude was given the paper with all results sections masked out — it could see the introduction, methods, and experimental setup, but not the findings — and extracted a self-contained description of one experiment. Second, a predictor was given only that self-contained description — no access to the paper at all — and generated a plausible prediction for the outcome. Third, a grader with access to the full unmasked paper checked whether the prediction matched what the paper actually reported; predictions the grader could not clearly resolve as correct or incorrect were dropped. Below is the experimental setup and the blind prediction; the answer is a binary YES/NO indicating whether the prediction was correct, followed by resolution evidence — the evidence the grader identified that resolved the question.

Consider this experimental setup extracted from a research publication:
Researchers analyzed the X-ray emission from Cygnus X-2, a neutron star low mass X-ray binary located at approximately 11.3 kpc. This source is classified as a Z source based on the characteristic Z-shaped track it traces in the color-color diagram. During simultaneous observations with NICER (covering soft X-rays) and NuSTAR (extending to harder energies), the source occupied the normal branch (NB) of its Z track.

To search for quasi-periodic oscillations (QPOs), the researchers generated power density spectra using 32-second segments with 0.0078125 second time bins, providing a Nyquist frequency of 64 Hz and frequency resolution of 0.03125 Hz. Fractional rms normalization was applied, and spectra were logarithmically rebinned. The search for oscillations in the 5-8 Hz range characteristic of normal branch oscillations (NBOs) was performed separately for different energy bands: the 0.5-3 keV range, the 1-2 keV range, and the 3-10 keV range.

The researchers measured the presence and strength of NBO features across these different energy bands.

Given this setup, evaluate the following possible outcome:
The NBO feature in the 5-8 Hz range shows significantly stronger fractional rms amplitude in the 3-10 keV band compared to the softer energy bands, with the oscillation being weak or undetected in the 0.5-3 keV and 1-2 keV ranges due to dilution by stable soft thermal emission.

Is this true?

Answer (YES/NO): NO